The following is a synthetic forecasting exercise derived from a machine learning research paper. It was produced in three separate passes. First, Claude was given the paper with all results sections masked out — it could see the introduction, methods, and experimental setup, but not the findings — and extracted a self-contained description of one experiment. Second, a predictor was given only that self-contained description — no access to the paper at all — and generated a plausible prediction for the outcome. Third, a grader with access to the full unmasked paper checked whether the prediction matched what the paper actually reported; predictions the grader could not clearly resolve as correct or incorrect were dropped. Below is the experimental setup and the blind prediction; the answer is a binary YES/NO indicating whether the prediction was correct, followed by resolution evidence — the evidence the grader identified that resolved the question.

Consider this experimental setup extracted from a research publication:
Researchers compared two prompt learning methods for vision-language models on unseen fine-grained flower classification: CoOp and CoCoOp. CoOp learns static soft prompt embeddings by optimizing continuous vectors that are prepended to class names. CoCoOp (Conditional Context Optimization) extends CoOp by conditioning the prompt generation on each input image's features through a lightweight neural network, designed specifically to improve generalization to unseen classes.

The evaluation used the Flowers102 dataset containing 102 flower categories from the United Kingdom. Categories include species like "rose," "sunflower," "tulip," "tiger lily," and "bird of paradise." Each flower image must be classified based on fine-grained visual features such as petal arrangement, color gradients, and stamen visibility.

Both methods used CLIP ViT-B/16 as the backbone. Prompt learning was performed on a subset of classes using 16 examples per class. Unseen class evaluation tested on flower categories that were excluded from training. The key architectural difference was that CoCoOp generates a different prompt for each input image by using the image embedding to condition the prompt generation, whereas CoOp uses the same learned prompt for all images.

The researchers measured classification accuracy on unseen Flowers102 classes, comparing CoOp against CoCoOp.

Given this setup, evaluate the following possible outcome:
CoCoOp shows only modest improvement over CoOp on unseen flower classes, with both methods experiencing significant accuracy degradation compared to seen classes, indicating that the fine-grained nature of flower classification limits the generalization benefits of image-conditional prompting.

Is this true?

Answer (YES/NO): NO